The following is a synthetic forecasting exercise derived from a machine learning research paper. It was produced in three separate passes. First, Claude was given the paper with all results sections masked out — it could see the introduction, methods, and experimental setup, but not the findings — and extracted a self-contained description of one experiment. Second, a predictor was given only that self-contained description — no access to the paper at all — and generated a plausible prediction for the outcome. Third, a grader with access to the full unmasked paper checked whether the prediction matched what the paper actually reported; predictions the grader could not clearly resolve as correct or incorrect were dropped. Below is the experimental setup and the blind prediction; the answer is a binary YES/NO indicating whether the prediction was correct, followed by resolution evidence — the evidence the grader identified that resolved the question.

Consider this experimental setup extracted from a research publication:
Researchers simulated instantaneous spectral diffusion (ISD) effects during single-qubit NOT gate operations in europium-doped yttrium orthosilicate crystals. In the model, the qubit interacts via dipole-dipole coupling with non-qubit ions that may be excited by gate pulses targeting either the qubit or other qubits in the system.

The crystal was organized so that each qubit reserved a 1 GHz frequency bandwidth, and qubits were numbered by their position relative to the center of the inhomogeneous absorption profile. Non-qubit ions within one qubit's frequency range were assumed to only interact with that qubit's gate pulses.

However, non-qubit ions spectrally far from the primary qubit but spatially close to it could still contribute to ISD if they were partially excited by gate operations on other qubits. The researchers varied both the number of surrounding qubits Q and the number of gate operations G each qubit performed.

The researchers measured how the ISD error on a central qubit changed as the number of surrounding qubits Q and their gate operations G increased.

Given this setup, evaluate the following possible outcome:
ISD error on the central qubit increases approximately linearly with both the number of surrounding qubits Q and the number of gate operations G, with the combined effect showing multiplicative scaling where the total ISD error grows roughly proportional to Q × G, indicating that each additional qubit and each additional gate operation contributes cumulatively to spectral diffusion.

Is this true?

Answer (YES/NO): YES